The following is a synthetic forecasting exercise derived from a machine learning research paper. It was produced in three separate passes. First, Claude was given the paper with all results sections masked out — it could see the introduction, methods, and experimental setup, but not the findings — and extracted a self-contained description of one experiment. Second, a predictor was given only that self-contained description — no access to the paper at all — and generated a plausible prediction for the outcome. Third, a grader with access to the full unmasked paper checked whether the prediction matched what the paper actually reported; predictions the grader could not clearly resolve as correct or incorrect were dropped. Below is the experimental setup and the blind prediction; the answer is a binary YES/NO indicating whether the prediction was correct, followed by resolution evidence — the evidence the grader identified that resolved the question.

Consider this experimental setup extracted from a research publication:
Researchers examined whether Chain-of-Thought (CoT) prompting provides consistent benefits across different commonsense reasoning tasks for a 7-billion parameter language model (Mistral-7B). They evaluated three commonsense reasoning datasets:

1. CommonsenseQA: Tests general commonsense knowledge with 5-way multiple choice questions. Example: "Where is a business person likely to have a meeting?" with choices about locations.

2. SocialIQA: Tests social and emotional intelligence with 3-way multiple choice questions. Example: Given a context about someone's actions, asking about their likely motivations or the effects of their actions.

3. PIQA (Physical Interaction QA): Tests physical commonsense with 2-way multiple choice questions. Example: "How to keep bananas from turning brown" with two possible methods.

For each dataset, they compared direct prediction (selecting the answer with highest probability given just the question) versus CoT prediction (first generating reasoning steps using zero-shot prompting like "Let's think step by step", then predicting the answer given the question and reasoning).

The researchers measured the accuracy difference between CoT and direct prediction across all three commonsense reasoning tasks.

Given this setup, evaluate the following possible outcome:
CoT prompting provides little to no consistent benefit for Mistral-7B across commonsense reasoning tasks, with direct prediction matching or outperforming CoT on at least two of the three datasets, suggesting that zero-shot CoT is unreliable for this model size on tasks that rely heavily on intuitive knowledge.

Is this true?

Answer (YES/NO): YES